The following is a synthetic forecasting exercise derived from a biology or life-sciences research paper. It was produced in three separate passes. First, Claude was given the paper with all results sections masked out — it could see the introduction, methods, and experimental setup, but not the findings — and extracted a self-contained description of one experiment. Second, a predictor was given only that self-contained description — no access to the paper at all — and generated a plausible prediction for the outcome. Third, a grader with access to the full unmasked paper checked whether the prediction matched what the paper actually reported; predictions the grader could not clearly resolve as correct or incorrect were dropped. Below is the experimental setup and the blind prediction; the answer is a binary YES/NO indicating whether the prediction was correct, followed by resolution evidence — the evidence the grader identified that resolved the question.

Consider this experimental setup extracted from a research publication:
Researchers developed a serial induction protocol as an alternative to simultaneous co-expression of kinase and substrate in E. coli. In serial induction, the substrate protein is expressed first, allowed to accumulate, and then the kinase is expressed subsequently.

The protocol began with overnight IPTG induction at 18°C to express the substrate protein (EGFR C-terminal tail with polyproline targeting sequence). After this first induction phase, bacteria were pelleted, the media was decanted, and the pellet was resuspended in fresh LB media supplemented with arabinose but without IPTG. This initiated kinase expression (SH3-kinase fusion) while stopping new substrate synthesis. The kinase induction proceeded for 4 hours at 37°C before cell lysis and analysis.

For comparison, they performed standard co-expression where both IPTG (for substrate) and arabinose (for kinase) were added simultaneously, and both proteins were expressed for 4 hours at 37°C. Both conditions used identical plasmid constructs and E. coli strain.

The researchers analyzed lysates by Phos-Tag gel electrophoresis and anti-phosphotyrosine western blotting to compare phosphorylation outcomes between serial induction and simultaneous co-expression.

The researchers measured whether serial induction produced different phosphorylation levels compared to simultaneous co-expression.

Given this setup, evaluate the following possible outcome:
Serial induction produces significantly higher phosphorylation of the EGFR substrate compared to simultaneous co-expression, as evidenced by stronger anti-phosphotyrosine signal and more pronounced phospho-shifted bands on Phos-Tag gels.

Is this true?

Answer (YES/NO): NO